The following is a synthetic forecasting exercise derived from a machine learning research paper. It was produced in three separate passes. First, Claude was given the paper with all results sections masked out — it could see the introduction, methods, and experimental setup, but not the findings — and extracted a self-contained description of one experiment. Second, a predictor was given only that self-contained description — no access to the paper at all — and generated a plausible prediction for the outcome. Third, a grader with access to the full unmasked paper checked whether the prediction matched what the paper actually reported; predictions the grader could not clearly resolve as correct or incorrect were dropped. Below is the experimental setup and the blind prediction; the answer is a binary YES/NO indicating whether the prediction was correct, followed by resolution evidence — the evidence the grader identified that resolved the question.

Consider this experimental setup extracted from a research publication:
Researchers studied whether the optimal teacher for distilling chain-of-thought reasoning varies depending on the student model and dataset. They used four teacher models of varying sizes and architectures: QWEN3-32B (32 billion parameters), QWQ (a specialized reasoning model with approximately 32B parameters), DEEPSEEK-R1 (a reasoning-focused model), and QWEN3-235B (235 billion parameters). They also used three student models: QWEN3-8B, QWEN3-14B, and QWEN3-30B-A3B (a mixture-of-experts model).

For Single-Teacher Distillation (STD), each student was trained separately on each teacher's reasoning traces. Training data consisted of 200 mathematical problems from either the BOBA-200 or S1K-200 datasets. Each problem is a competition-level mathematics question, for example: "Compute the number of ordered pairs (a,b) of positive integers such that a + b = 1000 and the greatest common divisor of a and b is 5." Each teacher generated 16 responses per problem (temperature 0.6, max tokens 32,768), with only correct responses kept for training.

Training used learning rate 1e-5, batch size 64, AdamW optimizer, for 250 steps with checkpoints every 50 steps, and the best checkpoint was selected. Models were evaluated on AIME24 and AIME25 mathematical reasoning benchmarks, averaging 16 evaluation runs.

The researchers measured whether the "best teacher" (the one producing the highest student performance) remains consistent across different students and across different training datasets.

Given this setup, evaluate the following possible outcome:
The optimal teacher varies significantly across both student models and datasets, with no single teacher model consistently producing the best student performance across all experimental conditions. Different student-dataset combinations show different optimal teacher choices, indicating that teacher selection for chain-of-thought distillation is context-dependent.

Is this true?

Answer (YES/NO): YES